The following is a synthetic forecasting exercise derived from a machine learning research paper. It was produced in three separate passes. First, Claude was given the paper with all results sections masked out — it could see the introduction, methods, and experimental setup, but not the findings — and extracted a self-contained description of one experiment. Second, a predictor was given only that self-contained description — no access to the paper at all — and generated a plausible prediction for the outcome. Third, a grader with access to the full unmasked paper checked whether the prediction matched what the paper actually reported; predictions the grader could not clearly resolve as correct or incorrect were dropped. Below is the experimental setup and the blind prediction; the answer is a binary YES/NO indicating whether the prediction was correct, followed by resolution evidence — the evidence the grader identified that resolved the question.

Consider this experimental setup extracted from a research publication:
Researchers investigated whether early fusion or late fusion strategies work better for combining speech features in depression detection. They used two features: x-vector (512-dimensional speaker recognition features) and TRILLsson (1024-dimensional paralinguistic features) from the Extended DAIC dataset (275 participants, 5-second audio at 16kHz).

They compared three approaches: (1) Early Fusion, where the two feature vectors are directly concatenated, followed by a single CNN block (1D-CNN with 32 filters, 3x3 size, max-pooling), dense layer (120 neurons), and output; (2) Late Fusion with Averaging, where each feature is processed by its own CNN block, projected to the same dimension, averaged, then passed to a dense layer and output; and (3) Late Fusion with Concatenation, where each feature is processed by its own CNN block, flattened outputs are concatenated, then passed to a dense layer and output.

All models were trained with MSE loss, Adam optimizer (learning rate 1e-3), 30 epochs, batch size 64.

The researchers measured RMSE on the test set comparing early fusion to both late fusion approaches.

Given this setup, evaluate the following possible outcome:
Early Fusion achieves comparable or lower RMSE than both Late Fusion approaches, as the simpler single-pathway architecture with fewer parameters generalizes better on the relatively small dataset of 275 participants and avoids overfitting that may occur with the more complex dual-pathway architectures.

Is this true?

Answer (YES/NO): NO